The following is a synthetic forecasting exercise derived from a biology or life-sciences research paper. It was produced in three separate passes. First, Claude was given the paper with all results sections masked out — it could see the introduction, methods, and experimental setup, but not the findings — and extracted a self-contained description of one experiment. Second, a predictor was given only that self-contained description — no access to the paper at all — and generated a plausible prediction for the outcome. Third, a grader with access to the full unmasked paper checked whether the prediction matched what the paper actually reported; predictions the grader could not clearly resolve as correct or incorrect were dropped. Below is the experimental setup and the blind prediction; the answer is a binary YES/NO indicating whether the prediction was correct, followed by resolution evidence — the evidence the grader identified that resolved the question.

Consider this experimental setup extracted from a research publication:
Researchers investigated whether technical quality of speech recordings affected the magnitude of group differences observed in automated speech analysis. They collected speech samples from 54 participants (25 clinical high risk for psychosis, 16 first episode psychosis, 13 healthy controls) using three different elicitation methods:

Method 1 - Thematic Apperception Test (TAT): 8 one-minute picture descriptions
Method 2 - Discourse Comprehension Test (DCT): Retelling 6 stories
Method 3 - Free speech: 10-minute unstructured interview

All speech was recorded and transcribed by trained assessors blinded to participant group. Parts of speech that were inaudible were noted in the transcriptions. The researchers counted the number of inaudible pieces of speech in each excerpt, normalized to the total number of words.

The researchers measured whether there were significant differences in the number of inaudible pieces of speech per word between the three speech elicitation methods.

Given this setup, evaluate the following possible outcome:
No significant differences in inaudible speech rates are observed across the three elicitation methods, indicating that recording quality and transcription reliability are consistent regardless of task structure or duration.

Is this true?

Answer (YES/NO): NO